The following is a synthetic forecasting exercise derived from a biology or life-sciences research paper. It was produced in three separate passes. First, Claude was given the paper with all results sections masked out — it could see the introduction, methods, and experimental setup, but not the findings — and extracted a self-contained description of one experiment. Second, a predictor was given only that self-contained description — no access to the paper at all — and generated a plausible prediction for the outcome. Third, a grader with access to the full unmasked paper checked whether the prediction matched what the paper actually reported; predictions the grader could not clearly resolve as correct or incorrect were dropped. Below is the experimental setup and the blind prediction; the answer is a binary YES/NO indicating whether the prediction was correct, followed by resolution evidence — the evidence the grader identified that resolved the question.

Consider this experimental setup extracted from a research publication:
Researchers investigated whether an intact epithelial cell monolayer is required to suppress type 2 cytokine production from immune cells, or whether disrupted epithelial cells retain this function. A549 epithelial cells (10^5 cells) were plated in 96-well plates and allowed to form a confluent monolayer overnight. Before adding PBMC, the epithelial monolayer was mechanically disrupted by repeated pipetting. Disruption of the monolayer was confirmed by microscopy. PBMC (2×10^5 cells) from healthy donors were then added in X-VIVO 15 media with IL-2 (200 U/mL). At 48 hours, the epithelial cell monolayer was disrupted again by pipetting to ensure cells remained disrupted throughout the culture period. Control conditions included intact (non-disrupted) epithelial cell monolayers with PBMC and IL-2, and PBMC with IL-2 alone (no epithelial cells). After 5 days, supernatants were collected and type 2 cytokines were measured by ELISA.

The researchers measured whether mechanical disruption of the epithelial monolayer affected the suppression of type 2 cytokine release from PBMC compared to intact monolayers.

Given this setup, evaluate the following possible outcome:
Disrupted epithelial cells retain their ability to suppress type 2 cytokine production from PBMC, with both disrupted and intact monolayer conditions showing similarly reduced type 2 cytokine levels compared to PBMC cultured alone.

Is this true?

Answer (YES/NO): YES